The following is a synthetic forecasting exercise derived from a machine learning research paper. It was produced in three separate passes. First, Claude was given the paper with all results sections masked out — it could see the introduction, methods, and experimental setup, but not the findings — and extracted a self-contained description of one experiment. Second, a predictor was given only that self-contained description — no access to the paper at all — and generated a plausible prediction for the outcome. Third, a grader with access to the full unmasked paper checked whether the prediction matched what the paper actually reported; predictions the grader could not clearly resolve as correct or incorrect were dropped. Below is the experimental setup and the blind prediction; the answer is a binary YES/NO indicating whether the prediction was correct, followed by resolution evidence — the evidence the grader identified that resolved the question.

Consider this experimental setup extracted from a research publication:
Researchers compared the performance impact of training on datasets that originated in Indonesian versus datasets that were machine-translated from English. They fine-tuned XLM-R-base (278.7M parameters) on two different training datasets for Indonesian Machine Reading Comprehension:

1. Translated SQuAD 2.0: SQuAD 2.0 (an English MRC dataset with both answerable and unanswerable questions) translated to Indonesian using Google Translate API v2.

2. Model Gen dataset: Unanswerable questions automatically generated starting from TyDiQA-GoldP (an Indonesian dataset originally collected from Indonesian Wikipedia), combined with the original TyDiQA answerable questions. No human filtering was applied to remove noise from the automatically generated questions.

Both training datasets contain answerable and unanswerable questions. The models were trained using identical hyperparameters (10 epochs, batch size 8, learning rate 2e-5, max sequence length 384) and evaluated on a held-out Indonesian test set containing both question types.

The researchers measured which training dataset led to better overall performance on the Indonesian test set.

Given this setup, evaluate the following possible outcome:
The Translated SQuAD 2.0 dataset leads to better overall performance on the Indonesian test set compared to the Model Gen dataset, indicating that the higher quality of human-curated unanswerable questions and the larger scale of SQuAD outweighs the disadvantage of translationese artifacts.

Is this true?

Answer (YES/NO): NO